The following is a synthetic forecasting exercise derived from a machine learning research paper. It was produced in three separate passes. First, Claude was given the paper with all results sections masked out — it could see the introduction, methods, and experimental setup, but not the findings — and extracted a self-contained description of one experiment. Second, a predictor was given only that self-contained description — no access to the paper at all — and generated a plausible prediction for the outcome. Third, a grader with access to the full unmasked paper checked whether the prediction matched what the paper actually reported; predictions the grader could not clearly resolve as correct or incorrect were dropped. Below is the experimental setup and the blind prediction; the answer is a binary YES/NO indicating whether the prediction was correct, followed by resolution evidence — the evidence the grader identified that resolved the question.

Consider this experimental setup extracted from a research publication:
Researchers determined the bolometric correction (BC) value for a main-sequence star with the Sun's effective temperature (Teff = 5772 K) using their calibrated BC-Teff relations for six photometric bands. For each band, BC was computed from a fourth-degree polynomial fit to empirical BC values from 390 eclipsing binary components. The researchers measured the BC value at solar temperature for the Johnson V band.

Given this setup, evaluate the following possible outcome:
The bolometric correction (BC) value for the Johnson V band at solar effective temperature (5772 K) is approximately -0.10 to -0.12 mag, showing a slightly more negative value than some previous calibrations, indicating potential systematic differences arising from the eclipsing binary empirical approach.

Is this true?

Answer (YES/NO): NO